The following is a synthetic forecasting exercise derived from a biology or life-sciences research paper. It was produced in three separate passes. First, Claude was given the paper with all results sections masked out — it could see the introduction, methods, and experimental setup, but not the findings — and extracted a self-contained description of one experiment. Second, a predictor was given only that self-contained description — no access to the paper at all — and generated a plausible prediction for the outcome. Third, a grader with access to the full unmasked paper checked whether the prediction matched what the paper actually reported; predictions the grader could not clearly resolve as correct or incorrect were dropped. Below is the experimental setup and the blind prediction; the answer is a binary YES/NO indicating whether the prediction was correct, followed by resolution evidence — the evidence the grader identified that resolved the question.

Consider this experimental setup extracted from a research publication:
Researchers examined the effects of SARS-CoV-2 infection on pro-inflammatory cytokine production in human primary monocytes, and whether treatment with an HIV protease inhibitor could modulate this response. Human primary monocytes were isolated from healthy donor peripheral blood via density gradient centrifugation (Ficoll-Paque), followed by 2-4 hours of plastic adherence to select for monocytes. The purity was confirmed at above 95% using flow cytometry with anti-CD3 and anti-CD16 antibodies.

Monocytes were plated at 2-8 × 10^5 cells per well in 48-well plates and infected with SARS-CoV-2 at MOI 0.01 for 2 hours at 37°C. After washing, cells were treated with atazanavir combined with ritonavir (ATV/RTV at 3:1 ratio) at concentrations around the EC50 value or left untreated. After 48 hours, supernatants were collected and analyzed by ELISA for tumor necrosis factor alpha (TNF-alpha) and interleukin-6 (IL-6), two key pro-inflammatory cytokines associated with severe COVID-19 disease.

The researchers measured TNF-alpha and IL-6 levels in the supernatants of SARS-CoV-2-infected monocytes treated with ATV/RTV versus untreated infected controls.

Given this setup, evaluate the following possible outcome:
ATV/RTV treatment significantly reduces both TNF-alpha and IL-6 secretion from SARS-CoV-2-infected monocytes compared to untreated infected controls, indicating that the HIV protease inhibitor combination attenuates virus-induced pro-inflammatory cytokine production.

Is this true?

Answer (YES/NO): YES